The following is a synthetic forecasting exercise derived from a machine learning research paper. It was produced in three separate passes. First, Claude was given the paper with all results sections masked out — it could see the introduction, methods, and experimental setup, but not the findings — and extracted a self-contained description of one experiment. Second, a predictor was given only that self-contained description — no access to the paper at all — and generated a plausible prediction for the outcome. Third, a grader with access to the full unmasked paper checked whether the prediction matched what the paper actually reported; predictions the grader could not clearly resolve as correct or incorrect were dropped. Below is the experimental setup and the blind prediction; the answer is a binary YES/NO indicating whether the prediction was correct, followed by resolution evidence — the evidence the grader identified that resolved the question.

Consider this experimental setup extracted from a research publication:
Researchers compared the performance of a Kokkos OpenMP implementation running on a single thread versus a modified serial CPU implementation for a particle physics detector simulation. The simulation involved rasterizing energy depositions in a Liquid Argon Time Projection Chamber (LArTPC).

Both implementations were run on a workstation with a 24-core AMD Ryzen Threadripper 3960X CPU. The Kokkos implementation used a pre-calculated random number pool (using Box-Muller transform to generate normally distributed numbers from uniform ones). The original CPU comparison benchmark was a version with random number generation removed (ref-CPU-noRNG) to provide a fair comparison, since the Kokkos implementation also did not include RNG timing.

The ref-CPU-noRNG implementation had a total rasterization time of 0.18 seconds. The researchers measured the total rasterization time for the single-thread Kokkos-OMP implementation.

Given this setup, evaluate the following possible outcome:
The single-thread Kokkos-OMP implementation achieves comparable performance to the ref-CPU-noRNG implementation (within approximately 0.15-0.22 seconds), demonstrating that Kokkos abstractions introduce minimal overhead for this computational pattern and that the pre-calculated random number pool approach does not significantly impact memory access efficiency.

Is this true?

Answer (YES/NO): NO